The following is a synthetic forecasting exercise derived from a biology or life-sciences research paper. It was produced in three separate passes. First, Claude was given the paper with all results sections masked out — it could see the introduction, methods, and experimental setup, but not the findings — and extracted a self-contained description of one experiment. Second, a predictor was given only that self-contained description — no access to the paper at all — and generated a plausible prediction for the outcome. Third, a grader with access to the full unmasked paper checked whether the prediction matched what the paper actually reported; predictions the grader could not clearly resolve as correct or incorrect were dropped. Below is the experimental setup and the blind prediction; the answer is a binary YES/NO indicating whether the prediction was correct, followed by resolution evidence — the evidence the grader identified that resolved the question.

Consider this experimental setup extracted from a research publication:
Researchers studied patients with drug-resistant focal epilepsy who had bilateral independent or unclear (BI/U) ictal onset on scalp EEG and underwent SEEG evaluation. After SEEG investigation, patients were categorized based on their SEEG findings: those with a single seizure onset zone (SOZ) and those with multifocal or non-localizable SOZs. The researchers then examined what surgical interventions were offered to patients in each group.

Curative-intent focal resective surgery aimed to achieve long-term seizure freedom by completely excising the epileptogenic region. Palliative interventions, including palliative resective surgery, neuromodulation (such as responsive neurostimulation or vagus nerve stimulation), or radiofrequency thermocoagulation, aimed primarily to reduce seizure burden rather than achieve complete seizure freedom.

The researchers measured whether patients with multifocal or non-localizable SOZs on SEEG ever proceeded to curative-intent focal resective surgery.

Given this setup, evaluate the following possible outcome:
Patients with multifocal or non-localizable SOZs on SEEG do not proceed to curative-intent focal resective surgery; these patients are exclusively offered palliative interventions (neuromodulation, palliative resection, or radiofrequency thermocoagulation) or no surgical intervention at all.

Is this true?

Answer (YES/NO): YES